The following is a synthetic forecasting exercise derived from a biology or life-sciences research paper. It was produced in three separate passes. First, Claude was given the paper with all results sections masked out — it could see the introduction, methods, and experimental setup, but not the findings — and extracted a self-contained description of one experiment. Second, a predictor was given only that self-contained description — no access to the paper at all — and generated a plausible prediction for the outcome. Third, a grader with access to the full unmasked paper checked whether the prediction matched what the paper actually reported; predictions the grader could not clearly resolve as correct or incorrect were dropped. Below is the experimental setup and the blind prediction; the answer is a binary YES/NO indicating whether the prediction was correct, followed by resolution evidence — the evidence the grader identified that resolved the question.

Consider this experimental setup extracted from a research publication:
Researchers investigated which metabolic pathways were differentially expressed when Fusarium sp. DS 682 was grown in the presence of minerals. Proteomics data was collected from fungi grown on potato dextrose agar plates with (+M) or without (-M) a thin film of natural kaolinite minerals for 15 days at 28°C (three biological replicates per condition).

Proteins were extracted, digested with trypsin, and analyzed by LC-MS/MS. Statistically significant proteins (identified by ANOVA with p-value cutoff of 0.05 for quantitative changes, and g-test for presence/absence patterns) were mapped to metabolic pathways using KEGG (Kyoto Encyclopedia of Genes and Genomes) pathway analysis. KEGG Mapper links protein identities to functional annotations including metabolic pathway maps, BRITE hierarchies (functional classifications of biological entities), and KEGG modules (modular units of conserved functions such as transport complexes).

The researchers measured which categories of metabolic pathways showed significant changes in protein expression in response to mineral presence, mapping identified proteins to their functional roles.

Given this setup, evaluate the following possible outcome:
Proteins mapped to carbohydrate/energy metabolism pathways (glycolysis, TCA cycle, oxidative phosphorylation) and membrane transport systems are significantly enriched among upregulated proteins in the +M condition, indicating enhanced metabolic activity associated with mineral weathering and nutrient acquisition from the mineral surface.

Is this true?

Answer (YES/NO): NO